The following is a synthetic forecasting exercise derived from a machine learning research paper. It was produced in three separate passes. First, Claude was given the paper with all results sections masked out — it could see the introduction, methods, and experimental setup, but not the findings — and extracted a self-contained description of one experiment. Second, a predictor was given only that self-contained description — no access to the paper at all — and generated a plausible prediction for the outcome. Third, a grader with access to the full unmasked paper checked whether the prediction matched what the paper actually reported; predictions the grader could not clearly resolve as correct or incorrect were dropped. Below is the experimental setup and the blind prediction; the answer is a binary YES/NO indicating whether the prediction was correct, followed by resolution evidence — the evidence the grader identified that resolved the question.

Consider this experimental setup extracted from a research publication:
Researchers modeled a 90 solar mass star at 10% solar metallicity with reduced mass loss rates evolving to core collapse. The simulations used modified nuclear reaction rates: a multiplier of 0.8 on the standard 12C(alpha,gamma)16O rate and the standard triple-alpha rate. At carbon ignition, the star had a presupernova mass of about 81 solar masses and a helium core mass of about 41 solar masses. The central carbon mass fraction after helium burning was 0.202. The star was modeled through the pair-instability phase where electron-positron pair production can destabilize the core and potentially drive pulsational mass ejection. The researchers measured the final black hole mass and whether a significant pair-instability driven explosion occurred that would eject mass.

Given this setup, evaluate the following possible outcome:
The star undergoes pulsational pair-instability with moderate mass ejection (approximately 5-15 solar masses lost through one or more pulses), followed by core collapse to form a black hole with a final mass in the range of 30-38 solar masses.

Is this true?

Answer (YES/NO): NO